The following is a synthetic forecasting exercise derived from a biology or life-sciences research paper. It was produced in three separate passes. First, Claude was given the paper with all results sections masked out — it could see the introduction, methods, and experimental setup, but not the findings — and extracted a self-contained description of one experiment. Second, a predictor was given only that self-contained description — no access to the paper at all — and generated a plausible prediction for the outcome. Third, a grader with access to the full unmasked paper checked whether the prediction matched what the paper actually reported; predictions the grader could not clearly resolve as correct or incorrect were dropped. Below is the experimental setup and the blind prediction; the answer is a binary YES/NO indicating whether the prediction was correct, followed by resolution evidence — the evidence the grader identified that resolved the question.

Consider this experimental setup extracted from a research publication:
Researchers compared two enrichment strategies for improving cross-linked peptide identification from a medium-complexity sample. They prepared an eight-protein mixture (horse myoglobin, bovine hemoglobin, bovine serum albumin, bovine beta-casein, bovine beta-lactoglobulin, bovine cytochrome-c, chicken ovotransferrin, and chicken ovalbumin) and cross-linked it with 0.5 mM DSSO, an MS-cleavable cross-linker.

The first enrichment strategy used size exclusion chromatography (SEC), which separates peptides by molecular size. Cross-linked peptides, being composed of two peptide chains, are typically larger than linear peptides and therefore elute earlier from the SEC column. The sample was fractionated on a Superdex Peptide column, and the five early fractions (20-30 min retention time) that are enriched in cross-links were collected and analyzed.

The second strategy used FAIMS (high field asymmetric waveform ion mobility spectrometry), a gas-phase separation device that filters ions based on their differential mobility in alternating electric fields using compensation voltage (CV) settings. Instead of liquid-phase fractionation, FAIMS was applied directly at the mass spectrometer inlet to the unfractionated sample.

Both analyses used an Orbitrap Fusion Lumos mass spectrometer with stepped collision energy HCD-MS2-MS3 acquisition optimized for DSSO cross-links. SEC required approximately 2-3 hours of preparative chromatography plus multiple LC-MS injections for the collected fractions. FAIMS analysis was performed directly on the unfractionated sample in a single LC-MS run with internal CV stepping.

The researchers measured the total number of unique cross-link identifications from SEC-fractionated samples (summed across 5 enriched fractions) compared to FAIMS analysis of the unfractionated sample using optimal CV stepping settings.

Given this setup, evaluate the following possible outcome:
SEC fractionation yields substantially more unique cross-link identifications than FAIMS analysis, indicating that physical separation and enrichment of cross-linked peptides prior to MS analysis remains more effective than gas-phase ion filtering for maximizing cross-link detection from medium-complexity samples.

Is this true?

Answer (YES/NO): NO